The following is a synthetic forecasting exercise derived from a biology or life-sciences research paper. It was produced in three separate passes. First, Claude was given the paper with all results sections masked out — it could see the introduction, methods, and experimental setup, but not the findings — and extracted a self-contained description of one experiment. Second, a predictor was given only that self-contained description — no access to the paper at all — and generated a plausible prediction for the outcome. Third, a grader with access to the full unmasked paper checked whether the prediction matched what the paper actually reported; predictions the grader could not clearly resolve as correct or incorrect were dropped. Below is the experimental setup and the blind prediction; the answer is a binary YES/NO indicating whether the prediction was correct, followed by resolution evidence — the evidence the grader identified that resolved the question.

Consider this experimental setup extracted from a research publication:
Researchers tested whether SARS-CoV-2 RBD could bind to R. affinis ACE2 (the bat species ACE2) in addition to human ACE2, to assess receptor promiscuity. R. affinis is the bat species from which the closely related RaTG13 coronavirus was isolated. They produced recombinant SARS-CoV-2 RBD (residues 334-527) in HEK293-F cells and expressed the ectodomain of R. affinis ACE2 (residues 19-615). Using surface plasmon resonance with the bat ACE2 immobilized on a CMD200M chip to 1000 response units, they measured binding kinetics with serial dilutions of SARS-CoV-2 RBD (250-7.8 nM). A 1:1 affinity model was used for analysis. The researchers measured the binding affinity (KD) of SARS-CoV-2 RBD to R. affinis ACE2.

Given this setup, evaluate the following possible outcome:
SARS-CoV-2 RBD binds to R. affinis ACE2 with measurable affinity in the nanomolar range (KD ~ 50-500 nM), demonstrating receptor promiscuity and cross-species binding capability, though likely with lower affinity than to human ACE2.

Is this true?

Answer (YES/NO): NO